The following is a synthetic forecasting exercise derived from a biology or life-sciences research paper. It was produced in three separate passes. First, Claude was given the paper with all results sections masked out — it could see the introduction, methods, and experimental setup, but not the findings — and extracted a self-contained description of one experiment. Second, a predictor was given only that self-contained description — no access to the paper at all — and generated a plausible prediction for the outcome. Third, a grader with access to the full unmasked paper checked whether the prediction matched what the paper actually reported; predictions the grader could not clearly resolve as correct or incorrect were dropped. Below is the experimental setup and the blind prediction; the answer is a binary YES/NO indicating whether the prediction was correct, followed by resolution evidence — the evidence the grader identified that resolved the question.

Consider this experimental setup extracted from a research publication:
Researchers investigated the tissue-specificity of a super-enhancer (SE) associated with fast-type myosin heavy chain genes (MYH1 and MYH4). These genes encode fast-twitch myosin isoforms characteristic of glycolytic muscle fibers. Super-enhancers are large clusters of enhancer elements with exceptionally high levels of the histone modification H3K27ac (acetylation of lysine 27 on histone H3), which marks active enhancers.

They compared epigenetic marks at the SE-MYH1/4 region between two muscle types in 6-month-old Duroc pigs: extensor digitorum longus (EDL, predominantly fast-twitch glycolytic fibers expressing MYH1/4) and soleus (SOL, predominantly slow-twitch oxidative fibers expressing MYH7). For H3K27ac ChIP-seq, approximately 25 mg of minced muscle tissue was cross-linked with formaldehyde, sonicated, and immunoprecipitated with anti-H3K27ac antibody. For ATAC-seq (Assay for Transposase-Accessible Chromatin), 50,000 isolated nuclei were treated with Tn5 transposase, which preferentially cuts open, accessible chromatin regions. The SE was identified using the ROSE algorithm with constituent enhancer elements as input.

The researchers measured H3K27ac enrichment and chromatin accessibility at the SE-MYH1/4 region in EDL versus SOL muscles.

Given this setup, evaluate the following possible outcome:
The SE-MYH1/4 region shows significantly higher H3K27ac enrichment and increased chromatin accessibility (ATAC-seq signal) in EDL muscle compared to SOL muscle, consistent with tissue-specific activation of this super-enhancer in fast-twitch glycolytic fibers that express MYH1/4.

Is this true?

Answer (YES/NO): YES